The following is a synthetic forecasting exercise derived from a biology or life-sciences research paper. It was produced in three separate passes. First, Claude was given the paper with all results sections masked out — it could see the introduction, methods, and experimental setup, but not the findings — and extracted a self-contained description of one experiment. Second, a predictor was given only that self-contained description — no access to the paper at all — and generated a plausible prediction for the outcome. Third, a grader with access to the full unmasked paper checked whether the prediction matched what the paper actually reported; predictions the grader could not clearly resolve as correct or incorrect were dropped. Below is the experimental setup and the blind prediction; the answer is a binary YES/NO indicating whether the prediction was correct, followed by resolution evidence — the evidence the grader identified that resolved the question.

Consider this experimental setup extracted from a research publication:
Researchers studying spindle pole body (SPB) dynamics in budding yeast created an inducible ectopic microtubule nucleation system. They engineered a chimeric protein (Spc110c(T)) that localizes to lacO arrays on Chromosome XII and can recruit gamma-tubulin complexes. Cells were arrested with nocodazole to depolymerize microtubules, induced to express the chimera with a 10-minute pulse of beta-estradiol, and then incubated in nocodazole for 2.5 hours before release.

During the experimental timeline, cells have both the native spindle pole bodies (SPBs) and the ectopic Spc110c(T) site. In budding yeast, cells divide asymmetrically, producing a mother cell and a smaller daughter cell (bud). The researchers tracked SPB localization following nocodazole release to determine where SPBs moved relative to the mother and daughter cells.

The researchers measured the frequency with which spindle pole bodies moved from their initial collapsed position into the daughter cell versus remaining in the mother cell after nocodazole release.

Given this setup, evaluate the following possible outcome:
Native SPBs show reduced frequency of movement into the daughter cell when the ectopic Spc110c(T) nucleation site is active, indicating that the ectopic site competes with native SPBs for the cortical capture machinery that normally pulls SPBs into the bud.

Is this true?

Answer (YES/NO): NO